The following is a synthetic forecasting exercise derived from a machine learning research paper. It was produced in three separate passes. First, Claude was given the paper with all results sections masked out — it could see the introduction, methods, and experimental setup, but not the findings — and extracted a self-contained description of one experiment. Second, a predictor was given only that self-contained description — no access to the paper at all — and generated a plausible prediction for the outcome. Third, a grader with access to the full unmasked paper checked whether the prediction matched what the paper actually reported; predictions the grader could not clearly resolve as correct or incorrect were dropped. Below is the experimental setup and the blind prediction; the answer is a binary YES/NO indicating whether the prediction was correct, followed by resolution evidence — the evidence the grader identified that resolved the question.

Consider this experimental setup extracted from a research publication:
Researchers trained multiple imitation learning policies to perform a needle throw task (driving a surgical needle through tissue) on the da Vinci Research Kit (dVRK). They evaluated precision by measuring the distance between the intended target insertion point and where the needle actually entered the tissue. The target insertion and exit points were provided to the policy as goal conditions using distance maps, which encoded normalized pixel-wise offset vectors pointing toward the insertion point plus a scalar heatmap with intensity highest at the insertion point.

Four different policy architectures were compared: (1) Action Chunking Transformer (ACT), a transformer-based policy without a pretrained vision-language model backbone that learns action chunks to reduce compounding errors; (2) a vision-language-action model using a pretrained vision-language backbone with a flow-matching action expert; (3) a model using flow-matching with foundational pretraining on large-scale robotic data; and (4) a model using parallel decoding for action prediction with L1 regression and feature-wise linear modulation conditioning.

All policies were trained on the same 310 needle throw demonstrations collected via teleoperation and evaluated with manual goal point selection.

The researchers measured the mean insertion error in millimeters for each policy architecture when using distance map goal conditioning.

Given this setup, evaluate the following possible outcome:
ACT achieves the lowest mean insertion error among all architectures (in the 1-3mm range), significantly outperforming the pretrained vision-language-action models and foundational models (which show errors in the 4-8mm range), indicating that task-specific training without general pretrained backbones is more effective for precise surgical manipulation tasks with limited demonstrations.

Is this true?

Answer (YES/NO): NO